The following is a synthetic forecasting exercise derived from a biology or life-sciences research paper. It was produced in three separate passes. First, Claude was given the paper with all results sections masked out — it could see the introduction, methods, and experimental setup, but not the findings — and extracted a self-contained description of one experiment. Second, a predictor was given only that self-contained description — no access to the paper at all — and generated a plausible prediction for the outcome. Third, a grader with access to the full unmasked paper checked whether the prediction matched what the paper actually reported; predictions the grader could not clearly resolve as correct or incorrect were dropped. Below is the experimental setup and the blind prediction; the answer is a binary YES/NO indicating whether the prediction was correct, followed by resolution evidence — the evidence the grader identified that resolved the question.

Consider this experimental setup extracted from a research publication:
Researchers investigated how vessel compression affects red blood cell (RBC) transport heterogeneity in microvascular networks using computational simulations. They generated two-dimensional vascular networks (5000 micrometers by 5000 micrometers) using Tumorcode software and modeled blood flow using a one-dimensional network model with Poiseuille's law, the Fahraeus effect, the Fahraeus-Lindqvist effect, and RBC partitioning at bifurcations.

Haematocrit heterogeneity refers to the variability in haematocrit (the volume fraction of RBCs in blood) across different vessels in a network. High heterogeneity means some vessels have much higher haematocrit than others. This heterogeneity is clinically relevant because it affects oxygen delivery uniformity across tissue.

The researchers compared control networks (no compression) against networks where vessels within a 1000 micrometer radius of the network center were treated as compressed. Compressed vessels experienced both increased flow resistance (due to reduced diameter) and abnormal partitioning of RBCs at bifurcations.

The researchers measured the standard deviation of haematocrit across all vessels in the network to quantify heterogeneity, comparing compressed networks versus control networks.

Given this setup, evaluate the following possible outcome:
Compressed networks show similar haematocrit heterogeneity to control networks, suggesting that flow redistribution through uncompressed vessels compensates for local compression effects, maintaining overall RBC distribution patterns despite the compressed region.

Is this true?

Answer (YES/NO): NO